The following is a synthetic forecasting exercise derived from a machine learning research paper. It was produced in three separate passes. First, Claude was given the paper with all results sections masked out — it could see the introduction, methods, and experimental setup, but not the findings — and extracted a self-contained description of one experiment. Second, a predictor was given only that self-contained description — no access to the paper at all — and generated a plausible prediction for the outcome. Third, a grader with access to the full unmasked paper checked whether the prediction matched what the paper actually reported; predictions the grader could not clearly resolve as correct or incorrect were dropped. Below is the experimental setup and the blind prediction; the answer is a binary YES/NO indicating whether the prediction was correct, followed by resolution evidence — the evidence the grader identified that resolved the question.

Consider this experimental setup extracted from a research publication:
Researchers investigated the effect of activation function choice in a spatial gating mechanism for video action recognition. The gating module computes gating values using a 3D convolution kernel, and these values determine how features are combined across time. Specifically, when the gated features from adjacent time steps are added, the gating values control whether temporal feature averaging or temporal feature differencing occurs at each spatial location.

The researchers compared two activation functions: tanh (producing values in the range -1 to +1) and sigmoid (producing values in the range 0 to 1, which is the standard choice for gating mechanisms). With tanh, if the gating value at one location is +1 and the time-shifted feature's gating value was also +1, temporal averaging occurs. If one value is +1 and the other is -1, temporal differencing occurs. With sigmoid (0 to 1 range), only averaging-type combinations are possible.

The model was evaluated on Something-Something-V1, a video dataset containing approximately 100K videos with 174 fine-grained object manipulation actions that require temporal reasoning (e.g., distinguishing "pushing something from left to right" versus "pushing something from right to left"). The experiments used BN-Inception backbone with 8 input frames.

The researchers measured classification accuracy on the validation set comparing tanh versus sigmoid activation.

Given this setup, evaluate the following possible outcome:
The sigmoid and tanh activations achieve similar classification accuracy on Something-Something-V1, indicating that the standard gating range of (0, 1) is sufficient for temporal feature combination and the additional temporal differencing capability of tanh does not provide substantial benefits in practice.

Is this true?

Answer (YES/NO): NO